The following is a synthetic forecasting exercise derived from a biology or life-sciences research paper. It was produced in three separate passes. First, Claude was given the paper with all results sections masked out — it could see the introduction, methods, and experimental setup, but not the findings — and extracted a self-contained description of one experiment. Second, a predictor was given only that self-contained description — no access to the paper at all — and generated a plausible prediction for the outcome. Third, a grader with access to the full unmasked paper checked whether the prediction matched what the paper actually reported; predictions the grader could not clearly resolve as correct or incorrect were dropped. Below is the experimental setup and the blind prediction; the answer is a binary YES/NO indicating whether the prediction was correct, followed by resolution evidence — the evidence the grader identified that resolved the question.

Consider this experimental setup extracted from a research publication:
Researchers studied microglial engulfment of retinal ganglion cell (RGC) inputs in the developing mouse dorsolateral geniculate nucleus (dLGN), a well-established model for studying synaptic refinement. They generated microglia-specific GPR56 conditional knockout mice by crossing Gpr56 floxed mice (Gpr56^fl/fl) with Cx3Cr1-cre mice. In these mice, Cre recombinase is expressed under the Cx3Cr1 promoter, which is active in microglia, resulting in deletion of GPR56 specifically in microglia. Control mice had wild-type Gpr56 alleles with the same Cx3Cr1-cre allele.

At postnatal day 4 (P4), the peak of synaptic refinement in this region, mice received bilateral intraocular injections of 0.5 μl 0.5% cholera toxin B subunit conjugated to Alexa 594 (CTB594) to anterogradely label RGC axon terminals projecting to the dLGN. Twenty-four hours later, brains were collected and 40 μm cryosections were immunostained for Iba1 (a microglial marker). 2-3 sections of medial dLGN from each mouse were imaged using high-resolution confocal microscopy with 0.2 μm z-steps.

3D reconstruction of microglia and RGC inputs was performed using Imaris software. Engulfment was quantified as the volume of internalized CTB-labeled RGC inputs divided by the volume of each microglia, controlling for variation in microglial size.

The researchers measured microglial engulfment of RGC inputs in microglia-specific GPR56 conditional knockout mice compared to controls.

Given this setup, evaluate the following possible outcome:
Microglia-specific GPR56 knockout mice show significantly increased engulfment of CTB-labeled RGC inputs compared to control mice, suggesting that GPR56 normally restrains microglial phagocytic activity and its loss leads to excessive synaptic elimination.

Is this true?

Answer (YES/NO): NO